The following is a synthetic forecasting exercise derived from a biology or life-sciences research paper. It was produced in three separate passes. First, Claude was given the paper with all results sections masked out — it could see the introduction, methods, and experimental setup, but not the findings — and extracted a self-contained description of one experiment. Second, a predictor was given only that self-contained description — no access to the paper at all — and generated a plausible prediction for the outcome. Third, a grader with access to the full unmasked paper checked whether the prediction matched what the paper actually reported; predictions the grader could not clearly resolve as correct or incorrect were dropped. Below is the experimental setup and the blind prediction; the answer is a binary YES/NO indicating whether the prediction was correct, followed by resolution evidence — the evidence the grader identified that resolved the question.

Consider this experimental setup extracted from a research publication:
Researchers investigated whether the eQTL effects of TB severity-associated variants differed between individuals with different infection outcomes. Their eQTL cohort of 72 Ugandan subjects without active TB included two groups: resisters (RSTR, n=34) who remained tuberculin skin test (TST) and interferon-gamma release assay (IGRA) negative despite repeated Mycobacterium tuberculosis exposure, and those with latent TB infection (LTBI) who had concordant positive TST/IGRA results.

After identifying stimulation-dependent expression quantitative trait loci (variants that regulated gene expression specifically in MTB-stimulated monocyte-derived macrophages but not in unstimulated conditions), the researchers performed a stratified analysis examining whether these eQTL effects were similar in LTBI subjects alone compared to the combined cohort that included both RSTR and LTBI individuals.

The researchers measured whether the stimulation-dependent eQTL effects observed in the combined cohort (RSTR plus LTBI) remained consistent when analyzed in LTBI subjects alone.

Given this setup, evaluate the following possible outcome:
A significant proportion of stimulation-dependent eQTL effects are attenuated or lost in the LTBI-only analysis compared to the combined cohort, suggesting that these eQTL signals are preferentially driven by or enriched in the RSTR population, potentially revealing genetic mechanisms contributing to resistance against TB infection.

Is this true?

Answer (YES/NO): NO